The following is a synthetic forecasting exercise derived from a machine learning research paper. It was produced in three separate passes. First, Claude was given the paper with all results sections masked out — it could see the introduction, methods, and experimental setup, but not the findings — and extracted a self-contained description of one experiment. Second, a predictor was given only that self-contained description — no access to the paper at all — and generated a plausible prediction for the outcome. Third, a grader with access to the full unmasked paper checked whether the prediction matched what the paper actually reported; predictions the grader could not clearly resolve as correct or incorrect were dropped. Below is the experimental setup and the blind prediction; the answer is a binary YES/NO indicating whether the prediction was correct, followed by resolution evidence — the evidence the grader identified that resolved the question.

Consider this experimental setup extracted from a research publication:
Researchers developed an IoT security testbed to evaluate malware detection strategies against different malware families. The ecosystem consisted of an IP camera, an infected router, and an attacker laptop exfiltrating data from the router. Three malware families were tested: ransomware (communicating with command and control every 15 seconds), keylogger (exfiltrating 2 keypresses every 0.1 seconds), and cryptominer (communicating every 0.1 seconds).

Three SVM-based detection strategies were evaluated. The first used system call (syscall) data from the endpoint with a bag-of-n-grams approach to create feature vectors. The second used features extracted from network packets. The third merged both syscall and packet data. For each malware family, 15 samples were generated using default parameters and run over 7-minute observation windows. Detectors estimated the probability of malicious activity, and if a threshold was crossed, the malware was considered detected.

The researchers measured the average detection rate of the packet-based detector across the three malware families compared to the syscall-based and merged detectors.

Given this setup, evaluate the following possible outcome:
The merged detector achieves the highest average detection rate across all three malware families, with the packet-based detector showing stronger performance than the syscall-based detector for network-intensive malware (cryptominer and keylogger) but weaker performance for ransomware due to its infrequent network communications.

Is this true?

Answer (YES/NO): NO